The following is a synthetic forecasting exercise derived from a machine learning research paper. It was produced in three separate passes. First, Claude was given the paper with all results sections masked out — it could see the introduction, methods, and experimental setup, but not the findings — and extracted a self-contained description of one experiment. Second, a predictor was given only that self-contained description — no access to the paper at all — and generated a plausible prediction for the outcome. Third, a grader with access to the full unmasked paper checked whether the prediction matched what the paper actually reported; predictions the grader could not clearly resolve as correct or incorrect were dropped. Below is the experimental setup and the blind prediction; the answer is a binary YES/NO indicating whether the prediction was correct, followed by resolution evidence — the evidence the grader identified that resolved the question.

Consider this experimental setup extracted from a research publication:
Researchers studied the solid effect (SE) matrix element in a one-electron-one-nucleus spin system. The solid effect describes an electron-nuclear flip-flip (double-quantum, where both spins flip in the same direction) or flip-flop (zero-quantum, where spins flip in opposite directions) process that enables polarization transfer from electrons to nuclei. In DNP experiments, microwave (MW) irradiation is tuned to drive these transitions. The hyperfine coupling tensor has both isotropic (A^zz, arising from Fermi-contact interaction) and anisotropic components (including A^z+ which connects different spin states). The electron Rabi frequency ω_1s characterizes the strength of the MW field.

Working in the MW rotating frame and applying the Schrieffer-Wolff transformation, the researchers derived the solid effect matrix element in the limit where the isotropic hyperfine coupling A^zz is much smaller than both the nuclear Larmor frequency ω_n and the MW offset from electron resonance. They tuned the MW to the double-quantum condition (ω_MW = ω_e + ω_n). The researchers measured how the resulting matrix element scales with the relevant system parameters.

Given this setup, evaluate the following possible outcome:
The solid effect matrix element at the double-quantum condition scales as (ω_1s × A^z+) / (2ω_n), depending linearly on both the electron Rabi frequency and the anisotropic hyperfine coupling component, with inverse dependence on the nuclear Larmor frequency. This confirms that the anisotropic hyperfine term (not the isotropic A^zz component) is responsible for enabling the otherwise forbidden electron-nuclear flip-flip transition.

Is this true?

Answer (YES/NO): YES